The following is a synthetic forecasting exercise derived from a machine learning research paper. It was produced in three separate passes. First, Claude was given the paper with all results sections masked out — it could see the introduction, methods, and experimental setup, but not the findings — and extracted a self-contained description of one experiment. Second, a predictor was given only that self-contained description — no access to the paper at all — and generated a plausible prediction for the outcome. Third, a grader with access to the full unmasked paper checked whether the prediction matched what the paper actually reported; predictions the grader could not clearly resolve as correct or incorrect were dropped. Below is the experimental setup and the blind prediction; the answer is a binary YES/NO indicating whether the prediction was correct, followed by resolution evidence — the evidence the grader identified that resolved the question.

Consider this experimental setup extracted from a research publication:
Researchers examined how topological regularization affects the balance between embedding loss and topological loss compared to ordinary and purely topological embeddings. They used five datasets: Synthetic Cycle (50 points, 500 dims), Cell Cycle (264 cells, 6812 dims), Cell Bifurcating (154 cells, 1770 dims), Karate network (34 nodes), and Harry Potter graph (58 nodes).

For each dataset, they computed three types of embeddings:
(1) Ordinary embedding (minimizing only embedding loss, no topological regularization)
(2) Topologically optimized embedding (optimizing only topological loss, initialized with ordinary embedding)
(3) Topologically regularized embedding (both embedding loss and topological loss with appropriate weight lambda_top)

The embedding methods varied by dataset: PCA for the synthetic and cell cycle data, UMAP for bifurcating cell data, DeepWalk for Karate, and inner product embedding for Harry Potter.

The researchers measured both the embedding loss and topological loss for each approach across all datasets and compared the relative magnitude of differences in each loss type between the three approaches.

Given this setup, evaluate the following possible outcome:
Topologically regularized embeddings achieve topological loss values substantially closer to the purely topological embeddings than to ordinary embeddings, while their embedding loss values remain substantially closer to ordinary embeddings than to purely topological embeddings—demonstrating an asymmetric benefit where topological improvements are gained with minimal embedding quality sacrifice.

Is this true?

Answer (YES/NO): NO